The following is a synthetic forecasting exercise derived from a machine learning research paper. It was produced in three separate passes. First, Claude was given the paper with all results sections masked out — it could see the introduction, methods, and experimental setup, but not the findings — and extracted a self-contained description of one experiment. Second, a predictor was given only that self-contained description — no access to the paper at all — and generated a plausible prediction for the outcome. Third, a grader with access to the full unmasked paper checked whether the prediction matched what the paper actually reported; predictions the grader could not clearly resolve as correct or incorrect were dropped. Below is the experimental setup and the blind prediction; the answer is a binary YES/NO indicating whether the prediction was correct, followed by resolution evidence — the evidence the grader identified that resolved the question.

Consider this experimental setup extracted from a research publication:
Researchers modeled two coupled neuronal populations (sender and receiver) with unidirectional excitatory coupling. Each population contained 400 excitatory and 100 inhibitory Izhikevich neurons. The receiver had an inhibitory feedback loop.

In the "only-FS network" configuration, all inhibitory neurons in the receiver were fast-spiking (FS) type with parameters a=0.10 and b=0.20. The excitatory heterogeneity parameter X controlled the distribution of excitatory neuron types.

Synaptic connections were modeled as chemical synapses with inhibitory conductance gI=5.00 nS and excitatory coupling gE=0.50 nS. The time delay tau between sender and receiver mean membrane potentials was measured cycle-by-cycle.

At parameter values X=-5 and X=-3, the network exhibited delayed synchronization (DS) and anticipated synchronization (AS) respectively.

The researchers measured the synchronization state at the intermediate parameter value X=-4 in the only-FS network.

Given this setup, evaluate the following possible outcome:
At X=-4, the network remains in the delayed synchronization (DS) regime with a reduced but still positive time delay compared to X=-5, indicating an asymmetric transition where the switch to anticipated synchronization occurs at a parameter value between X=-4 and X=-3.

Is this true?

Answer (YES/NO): NO